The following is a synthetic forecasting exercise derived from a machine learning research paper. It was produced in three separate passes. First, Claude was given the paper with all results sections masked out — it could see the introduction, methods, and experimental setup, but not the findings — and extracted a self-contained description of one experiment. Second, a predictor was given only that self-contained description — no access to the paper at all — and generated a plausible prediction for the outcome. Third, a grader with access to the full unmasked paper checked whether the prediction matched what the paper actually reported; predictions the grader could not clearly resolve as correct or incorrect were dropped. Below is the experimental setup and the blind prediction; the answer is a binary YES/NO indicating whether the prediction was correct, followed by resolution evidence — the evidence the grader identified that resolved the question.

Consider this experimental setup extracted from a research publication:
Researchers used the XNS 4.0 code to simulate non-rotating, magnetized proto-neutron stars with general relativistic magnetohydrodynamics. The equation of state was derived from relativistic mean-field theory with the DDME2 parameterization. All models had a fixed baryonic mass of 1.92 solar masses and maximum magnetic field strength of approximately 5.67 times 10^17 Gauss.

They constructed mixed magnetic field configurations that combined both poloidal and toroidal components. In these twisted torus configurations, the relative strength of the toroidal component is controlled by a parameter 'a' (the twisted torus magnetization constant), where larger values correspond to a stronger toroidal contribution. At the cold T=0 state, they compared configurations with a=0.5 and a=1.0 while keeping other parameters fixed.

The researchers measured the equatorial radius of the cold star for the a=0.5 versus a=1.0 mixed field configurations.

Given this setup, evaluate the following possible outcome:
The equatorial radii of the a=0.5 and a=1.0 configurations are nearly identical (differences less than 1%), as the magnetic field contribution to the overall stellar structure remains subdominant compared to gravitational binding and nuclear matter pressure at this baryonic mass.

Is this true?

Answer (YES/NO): NO